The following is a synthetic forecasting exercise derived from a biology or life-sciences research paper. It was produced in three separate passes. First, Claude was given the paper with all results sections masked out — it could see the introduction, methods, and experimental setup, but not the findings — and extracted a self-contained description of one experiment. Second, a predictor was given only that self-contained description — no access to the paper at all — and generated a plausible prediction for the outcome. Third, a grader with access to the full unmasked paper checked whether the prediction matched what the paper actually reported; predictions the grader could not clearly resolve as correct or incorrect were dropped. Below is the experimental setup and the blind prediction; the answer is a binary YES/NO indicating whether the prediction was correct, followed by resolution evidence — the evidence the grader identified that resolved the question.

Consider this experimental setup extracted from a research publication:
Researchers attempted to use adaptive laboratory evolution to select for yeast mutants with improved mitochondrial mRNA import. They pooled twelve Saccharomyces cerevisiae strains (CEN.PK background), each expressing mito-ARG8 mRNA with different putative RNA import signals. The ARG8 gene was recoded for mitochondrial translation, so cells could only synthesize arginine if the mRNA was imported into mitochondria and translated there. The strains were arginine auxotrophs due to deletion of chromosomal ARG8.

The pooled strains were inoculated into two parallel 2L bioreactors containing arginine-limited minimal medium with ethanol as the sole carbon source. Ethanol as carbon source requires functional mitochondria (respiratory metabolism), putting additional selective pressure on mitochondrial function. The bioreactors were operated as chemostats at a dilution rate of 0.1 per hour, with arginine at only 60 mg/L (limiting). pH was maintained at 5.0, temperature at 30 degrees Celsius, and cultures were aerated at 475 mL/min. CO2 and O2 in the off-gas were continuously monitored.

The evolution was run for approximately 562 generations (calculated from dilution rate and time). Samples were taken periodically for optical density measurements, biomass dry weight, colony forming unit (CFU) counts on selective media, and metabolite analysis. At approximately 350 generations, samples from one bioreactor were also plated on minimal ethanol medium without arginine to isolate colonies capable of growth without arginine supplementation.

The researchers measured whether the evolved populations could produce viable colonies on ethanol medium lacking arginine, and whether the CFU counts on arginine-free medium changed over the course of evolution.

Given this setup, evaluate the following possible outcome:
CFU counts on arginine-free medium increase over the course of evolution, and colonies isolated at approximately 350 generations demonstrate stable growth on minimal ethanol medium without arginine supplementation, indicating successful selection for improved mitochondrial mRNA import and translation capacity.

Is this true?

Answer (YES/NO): NO